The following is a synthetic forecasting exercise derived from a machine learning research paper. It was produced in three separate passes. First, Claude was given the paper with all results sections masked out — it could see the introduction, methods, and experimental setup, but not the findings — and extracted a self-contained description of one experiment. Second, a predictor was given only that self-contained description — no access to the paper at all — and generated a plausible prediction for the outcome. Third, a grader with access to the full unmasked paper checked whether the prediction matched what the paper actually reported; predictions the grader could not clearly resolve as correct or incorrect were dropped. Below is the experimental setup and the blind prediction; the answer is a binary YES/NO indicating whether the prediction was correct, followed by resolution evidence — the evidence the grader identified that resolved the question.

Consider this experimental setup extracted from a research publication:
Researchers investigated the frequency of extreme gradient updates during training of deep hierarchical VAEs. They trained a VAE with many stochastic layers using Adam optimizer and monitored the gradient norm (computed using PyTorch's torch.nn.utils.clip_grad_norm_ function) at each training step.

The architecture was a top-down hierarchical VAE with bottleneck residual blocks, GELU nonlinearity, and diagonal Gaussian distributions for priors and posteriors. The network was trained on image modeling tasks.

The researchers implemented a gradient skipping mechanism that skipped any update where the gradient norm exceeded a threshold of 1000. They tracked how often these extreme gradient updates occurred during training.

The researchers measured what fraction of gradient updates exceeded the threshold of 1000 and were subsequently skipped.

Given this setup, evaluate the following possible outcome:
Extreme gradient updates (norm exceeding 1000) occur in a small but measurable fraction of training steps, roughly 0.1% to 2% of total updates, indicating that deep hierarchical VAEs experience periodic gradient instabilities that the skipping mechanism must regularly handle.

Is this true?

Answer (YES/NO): NO